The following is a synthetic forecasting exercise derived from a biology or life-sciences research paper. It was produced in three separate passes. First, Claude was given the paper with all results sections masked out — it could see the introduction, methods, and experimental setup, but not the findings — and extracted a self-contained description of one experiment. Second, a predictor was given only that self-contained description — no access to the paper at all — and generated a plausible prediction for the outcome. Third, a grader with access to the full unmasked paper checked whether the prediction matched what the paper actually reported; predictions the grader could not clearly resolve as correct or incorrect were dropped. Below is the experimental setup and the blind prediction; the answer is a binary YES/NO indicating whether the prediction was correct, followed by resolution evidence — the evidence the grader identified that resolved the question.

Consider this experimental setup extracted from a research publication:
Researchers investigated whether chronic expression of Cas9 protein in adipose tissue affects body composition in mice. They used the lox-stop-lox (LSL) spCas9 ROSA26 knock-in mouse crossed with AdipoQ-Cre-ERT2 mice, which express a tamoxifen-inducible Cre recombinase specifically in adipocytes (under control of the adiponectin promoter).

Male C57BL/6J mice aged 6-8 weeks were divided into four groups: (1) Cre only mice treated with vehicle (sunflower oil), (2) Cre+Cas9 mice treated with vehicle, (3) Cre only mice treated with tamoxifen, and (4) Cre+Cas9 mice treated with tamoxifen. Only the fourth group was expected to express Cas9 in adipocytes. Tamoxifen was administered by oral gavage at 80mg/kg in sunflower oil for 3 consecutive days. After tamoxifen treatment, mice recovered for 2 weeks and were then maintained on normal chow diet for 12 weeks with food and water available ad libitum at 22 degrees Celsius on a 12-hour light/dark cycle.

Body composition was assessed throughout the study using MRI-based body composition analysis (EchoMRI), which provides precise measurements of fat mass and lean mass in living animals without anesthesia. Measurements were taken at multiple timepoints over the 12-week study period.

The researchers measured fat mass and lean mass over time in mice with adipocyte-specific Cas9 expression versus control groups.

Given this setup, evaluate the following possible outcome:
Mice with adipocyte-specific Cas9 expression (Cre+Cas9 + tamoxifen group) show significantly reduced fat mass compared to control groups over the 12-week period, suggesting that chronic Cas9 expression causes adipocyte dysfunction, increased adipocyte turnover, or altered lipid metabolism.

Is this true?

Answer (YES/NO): NO